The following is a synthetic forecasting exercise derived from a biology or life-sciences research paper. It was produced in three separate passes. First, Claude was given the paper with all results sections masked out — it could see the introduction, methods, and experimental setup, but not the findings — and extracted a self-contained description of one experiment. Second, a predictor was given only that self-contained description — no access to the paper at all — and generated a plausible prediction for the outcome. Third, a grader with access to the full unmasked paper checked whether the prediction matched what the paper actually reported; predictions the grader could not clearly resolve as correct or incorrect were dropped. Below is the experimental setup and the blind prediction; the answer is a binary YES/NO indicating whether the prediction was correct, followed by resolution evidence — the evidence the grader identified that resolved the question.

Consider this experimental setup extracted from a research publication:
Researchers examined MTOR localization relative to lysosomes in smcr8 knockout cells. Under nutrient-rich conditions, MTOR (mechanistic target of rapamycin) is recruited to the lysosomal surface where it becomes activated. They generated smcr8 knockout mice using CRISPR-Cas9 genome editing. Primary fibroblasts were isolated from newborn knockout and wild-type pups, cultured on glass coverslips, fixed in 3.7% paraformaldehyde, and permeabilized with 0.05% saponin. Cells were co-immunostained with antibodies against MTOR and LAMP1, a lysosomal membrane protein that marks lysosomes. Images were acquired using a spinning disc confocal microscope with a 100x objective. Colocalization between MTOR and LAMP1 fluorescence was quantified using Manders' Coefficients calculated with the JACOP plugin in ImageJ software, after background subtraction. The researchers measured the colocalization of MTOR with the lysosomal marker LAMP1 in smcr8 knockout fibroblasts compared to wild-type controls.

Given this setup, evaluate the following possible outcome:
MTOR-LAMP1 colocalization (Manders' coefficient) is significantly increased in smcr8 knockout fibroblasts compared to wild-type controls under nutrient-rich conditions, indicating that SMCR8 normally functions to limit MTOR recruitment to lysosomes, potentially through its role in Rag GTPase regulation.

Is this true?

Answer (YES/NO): YES